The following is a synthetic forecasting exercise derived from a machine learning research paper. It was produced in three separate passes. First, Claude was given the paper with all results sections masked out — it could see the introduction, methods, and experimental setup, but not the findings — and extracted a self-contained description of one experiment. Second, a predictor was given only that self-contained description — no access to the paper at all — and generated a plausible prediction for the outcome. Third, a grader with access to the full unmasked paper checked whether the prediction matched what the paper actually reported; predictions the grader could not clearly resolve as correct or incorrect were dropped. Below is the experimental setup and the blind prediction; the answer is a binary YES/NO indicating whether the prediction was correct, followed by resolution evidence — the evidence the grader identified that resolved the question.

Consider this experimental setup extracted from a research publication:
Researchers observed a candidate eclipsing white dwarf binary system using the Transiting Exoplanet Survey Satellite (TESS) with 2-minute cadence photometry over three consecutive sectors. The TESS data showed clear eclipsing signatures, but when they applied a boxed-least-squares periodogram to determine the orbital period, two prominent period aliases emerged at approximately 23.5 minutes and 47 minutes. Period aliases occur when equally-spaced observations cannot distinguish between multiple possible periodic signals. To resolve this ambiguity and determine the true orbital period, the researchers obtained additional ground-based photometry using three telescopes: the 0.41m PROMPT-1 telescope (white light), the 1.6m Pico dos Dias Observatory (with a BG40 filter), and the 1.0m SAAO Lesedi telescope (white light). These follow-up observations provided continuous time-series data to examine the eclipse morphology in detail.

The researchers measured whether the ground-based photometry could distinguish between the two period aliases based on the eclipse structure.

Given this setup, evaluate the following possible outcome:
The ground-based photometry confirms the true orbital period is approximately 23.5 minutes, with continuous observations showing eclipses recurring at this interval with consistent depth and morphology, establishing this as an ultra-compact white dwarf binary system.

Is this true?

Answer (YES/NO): NO